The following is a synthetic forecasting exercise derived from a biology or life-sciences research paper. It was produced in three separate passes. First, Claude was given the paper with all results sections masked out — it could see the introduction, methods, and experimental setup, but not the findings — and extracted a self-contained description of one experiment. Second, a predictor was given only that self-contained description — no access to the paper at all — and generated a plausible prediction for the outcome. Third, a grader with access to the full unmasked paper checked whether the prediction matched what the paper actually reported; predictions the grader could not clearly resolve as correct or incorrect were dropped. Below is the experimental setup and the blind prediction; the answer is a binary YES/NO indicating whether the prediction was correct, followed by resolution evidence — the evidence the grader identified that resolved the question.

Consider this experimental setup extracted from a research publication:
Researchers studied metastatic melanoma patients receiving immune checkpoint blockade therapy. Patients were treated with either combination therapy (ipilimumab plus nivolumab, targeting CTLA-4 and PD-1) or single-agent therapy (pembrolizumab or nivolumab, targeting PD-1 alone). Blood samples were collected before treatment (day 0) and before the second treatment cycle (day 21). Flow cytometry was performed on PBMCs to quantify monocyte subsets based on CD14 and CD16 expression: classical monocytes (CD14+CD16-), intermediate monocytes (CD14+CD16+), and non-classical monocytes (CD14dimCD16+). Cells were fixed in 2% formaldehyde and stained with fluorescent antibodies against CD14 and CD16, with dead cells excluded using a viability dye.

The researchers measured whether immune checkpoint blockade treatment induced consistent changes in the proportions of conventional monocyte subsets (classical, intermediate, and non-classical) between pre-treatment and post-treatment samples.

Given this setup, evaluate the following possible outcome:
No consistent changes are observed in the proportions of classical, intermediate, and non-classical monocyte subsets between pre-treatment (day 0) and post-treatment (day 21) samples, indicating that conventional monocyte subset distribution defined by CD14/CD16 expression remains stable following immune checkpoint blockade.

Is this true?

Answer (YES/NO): YES